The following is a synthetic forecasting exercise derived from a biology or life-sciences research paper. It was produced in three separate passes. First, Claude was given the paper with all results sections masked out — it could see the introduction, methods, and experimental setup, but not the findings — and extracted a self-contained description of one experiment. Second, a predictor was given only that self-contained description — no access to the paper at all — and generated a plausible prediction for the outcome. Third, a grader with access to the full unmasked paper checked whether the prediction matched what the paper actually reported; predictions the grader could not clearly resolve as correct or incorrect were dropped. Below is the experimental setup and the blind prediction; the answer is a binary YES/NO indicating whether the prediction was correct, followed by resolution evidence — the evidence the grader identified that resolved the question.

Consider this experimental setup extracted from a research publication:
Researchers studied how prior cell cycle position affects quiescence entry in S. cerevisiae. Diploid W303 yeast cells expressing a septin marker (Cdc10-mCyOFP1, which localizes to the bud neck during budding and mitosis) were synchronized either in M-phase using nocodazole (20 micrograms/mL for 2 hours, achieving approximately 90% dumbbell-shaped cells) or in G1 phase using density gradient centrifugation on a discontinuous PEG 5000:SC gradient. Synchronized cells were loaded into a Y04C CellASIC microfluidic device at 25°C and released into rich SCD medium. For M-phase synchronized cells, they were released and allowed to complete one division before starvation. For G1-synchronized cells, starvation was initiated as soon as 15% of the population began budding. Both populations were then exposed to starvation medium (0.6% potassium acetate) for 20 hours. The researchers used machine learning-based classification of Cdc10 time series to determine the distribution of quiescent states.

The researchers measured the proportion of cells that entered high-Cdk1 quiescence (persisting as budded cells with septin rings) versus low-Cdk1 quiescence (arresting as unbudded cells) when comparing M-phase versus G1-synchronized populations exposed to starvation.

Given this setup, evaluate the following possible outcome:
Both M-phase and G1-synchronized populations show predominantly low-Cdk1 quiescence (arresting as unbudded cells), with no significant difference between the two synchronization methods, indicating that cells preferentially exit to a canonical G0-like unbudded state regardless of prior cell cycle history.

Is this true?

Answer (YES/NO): YES